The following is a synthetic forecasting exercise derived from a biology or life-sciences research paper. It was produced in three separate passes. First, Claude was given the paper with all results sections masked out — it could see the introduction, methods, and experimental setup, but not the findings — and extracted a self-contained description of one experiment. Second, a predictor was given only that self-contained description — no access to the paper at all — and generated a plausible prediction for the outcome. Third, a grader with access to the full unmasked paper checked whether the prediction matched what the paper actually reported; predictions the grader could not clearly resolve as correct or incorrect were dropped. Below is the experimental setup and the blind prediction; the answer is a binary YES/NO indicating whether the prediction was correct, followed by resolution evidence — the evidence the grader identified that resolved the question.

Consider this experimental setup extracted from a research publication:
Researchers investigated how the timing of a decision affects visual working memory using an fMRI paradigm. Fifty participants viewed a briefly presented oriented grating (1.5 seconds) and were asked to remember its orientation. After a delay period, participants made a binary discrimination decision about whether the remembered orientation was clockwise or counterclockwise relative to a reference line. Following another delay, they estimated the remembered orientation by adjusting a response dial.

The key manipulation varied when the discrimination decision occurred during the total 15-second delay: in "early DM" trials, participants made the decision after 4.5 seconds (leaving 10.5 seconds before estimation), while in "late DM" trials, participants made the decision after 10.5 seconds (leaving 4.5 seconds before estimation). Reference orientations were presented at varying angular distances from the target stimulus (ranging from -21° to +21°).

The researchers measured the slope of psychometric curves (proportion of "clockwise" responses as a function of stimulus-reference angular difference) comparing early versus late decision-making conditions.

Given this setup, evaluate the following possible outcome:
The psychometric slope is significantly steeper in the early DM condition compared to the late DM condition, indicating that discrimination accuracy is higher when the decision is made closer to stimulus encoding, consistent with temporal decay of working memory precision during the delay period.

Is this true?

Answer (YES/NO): YES